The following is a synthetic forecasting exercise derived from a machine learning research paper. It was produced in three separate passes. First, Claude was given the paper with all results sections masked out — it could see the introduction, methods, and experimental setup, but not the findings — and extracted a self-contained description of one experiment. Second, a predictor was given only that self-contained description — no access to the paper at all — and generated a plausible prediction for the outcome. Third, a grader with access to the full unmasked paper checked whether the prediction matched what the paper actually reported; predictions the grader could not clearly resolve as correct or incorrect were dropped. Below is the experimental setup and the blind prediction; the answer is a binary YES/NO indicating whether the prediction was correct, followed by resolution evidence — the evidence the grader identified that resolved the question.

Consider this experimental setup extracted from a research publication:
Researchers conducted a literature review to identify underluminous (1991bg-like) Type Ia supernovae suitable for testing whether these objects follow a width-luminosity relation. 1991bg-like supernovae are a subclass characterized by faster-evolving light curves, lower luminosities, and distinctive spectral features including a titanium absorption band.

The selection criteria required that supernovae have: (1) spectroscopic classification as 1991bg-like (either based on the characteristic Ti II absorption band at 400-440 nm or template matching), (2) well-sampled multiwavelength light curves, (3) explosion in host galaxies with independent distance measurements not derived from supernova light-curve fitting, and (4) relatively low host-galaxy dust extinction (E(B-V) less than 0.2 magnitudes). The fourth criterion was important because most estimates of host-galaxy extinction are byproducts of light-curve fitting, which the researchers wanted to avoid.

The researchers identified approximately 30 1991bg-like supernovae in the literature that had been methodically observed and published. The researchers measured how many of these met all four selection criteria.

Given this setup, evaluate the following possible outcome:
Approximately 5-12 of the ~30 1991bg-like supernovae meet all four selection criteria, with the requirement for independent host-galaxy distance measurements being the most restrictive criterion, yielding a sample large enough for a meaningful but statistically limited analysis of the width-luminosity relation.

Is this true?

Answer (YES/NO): NO